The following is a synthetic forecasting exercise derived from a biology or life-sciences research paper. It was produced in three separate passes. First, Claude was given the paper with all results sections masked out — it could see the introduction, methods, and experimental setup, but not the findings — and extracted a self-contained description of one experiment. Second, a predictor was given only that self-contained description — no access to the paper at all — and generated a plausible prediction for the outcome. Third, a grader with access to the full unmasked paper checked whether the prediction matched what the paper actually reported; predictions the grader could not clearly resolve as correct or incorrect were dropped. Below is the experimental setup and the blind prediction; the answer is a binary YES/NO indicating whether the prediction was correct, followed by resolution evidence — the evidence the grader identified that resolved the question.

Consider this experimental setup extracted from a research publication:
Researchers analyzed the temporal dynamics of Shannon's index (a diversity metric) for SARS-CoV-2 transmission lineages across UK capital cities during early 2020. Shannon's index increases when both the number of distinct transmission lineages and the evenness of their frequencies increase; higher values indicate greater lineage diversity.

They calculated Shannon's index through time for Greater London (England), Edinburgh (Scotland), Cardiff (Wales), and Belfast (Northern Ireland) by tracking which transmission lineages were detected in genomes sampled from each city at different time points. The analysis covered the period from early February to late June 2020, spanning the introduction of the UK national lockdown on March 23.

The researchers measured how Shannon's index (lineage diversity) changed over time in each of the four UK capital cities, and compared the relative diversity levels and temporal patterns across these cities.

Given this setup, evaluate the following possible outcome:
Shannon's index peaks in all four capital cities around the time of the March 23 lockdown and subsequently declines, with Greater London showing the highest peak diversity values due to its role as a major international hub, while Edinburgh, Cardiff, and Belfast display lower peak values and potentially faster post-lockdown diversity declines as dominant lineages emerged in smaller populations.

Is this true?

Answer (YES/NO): YES